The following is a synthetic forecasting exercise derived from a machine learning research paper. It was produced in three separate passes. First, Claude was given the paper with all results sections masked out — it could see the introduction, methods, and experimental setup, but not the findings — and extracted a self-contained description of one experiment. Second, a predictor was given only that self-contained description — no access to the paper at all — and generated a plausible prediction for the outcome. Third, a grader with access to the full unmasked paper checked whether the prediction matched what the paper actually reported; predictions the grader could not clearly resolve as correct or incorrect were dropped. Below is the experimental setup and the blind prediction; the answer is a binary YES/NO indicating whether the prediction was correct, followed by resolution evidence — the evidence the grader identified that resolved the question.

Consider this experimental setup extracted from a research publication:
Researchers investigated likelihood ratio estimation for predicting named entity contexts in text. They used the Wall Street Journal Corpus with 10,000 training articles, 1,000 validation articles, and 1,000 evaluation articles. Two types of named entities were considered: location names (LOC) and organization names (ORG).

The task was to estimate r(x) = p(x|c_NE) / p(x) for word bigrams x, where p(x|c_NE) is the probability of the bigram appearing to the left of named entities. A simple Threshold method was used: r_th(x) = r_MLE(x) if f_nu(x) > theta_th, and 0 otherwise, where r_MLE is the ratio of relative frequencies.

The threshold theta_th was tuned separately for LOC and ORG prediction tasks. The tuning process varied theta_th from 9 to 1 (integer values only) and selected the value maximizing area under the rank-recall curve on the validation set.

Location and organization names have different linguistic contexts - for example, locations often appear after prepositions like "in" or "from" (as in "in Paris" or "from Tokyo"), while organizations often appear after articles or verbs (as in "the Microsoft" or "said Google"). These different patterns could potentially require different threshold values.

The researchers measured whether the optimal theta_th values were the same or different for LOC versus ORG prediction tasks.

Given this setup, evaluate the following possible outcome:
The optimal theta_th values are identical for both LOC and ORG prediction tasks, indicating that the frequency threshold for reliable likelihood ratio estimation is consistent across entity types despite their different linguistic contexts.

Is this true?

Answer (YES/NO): YES